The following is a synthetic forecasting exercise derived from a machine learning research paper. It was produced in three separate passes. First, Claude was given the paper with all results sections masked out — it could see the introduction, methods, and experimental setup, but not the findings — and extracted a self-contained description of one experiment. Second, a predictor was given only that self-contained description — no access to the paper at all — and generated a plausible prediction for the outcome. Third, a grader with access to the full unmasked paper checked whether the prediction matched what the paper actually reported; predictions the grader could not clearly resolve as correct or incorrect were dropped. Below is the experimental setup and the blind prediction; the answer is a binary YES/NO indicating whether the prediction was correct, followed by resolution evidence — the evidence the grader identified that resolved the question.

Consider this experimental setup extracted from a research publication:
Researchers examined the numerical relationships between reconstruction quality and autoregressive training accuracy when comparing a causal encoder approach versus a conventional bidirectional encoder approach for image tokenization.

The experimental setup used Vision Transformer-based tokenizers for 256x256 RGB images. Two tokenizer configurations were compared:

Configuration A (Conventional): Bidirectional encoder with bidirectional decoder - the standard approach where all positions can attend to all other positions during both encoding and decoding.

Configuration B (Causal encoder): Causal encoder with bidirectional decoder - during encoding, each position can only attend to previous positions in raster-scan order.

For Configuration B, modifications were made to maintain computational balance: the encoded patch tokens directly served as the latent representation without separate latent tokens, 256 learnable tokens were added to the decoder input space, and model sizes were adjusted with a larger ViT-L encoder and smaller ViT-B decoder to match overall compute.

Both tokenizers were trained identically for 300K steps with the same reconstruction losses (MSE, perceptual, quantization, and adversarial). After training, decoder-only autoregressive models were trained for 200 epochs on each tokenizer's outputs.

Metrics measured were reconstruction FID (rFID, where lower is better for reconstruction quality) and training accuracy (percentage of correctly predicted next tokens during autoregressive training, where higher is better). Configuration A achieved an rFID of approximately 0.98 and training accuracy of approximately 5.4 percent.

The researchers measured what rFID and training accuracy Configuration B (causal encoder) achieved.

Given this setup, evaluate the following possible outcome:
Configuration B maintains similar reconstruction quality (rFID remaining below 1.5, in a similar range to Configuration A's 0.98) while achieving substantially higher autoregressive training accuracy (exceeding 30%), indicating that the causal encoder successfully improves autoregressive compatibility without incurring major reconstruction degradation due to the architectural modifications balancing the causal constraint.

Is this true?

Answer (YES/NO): NO